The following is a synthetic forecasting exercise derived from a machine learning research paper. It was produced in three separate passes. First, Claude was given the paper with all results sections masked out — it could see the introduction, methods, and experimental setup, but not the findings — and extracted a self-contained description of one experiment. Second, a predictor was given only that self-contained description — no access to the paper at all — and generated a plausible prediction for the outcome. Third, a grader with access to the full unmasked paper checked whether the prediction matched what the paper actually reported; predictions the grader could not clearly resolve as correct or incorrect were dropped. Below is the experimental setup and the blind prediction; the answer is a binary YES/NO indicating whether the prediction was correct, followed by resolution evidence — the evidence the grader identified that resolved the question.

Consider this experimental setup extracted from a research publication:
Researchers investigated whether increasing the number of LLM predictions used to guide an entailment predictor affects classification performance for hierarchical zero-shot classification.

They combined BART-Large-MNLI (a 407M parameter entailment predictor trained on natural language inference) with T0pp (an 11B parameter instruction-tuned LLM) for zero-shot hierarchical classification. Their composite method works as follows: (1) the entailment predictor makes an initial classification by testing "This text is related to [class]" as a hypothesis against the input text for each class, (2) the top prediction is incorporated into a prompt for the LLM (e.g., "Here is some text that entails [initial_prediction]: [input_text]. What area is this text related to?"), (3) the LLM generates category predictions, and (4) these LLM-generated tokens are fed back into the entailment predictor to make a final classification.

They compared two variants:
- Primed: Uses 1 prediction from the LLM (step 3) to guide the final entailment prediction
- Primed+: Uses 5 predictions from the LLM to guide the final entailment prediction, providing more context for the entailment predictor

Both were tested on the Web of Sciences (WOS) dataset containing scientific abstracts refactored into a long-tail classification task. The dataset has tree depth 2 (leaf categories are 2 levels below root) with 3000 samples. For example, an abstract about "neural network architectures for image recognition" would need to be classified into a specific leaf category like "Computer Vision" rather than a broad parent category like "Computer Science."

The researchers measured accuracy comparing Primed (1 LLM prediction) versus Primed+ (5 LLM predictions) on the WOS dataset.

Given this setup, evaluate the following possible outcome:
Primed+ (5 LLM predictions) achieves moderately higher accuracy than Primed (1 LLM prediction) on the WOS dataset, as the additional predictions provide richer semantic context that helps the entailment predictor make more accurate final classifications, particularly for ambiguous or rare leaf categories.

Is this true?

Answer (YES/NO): YES